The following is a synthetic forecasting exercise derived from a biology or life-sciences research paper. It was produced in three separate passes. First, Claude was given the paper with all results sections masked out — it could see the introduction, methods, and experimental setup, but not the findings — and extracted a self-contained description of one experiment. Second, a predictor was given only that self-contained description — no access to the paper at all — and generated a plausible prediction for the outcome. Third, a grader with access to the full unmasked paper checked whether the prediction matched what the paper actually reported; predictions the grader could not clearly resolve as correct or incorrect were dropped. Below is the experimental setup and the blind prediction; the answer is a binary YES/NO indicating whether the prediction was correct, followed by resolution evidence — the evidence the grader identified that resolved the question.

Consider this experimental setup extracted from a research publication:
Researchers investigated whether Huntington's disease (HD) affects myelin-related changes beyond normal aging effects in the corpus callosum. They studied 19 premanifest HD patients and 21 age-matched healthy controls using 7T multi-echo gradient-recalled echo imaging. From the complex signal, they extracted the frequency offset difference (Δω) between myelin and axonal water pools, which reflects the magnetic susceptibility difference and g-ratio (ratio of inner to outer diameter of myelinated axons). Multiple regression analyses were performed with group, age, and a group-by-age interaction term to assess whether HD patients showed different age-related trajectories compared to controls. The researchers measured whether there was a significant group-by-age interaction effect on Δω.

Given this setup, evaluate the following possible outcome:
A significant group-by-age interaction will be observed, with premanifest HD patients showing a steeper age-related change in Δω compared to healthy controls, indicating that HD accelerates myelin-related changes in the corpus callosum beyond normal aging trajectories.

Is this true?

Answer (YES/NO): NO